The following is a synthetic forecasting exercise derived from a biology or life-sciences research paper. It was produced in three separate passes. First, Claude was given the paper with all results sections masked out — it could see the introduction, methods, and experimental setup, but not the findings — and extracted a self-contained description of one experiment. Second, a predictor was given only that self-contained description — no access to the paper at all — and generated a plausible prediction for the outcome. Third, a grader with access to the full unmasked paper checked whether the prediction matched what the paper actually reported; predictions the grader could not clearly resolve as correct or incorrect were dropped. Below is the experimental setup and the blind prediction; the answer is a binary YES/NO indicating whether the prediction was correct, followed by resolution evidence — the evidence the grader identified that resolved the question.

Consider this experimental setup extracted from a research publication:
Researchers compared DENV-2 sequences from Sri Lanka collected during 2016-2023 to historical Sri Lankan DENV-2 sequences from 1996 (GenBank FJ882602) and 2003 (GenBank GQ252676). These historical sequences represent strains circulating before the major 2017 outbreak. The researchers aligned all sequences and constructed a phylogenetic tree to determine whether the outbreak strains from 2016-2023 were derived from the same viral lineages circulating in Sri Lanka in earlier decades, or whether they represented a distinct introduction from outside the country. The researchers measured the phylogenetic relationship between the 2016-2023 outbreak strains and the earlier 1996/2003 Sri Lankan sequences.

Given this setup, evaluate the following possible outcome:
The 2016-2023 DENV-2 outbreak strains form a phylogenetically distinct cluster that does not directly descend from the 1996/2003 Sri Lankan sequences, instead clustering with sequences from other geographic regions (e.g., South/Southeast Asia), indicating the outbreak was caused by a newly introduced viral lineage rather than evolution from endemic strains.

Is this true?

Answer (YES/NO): YES